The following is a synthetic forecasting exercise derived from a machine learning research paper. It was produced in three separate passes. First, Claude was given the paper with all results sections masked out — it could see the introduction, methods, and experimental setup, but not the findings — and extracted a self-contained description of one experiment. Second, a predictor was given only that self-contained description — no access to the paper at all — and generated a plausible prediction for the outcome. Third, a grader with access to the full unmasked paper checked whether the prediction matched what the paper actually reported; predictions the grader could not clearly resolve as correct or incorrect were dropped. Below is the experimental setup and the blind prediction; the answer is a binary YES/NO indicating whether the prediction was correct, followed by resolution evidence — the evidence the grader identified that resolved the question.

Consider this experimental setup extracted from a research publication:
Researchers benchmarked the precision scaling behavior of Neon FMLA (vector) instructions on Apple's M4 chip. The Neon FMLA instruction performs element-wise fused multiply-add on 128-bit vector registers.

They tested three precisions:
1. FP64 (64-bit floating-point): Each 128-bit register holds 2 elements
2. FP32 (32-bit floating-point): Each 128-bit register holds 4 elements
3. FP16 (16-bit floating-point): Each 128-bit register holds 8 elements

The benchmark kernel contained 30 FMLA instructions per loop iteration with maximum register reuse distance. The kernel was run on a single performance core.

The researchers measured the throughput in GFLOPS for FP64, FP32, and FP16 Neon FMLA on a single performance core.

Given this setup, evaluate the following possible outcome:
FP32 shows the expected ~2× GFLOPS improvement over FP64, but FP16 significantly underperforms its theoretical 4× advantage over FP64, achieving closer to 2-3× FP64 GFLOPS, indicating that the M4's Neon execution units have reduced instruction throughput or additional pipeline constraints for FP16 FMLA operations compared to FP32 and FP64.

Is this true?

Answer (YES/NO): NO